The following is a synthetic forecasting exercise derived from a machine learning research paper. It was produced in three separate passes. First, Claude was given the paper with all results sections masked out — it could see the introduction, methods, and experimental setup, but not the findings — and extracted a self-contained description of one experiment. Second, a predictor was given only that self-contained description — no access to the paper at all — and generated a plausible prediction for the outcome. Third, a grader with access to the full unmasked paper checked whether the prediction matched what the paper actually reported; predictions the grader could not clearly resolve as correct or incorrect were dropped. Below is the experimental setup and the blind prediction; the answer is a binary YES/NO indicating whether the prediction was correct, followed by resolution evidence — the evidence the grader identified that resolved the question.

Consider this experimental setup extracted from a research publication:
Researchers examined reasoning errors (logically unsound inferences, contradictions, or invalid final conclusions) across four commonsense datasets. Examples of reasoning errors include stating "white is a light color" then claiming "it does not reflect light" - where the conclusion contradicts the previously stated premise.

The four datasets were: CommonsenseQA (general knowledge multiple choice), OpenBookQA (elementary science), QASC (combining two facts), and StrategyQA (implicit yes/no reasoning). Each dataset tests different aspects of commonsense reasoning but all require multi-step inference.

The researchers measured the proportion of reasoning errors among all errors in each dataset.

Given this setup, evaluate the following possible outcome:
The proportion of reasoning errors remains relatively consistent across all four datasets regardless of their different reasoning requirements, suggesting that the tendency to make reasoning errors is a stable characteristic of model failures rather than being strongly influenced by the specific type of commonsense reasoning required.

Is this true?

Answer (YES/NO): YES